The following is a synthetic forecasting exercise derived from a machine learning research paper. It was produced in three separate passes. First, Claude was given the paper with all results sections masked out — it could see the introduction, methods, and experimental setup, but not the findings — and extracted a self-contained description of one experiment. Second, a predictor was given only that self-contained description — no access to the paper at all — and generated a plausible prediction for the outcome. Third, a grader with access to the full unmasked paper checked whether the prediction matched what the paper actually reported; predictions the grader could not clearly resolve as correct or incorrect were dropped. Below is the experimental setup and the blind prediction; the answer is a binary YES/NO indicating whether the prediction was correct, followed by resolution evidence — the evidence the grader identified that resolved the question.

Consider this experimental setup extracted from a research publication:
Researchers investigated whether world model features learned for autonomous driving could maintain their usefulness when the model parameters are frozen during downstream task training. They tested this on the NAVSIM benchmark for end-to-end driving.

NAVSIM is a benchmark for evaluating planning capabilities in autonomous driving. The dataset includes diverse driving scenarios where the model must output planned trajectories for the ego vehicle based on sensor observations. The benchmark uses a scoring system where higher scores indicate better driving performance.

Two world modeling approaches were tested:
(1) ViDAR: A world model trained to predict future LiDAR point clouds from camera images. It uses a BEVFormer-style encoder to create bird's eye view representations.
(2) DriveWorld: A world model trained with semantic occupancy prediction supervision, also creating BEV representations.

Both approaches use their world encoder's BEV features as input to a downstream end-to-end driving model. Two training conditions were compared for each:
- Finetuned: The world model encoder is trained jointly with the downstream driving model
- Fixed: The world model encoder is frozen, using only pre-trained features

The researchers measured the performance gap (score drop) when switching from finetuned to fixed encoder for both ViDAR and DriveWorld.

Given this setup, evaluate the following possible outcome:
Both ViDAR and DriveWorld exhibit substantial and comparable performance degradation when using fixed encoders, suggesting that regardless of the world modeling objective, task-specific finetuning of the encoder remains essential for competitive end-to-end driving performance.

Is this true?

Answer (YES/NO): NO